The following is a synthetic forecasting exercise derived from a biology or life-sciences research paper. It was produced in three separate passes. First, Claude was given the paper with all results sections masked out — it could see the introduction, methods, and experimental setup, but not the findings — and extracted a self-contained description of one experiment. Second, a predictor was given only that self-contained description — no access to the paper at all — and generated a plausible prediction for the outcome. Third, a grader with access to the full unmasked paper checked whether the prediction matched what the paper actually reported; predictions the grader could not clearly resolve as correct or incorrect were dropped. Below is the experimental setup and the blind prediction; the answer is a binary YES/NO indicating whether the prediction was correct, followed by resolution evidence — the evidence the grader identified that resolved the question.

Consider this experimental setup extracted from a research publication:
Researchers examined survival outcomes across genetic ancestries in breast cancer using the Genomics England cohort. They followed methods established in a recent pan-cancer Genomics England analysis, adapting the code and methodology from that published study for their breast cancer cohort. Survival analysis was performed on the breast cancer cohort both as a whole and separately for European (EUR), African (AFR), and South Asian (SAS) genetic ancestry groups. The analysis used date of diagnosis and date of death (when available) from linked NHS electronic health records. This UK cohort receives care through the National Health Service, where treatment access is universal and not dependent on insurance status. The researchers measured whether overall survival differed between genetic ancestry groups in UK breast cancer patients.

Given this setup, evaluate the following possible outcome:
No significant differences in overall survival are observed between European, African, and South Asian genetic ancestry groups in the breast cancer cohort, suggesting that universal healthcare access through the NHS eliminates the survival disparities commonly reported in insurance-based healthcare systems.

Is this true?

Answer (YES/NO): NO